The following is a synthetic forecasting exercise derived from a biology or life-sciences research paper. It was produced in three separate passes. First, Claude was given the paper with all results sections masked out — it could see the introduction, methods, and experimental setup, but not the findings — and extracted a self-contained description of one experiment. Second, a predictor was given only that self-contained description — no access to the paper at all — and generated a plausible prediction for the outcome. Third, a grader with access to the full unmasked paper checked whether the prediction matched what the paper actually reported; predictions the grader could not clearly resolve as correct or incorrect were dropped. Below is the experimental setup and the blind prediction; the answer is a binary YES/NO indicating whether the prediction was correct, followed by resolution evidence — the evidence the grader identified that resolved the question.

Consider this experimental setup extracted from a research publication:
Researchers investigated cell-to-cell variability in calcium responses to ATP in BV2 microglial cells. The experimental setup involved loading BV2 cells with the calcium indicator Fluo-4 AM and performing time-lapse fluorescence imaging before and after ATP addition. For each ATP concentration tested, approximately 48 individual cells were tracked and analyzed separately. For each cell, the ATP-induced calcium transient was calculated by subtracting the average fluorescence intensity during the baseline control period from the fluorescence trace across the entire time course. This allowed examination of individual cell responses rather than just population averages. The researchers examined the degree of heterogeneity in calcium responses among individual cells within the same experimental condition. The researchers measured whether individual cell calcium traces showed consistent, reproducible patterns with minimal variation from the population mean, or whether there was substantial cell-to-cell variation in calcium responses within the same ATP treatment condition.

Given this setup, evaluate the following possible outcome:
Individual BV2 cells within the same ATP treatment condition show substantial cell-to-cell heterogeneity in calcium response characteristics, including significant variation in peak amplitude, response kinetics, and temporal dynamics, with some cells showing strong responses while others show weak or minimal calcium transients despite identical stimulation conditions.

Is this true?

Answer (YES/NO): YES